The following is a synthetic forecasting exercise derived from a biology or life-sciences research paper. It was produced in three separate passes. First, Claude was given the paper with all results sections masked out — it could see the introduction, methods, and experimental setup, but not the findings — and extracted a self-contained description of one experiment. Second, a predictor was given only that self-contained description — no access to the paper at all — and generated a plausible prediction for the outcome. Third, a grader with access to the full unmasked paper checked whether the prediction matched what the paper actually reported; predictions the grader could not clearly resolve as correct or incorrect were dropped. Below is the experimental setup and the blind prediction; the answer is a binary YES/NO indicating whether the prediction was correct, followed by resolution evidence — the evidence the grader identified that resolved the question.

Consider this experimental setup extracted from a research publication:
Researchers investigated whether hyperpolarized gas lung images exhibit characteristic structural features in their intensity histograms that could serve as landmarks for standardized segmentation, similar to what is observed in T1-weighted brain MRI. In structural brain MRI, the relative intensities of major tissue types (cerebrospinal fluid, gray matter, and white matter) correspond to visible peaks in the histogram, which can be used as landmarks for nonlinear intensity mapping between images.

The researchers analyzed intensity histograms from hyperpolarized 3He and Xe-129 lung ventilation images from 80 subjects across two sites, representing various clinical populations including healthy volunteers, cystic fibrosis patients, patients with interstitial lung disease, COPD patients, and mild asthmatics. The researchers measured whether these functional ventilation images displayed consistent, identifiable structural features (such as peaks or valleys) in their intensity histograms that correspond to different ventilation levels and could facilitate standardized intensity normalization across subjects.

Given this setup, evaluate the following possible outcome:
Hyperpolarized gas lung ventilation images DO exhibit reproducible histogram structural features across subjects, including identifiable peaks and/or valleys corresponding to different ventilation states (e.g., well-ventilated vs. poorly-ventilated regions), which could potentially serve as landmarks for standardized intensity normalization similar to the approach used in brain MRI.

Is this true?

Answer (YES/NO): NO